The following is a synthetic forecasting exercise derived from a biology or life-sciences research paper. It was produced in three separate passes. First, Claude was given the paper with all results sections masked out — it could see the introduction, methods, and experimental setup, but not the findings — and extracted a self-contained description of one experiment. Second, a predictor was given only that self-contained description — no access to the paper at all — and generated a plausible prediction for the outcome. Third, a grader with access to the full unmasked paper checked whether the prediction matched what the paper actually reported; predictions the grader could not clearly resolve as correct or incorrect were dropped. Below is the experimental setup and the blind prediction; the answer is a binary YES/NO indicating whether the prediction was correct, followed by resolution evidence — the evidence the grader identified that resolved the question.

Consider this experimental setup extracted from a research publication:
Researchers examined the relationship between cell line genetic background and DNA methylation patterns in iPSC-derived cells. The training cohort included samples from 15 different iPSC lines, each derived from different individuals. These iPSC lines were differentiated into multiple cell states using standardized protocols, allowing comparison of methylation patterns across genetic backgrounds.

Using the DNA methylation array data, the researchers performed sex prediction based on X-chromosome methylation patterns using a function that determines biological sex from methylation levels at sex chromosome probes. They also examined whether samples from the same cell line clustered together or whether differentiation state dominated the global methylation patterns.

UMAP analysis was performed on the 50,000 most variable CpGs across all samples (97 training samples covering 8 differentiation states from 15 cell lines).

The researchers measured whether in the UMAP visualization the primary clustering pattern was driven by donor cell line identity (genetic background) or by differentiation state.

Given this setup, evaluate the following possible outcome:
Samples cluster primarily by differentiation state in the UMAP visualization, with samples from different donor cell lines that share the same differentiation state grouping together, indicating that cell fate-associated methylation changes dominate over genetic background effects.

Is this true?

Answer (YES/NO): YES